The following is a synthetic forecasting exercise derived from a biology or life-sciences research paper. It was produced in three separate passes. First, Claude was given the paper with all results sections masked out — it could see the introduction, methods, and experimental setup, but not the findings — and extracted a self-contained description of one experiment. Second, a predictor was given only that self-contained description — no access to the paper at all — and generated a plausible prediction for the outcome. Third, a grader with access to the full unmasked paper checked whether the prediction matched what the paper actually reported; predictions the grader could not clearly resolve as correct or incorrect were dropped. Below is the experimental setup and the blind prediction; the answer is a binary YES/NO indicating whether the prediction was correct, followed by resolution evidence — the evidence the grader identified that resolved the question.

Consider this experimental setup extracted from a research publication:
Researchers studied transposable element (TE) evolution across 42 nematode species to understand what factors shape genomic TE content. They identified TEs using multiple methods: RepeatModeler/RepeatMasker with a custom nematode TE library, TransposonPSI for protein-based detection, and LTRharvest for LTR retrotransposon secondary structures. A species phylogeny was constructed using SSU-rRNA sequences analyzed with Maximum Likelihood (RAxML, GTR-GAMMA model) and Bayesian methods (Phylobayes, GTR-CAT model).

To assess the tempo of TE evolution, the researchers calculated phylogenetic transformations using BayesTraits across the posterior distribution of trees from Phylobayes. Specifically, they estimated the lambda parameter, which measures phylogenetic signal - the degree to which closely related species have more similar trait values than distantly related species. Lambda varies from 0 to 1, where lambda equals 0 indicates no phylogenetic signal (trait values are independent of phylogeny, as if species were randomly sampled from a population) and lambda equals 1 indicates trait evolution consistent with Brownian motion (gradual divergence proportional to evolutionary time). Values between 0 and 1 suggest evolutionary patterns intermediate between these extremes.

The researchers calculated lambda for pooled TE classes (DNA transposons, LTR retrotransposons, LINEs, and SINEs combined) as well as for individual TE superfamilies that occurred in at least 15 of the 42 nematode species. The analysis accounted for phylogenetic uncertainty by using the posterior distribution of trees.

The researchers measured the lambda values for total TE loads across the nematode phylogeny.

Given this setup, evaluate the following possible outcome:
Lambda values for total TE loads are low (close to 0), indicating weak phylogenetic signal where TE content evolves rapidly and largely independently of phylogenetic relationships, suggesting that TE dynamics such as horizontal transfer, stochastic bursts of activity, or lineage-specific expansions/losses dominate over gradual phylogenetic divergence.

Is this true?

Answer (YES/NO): NO